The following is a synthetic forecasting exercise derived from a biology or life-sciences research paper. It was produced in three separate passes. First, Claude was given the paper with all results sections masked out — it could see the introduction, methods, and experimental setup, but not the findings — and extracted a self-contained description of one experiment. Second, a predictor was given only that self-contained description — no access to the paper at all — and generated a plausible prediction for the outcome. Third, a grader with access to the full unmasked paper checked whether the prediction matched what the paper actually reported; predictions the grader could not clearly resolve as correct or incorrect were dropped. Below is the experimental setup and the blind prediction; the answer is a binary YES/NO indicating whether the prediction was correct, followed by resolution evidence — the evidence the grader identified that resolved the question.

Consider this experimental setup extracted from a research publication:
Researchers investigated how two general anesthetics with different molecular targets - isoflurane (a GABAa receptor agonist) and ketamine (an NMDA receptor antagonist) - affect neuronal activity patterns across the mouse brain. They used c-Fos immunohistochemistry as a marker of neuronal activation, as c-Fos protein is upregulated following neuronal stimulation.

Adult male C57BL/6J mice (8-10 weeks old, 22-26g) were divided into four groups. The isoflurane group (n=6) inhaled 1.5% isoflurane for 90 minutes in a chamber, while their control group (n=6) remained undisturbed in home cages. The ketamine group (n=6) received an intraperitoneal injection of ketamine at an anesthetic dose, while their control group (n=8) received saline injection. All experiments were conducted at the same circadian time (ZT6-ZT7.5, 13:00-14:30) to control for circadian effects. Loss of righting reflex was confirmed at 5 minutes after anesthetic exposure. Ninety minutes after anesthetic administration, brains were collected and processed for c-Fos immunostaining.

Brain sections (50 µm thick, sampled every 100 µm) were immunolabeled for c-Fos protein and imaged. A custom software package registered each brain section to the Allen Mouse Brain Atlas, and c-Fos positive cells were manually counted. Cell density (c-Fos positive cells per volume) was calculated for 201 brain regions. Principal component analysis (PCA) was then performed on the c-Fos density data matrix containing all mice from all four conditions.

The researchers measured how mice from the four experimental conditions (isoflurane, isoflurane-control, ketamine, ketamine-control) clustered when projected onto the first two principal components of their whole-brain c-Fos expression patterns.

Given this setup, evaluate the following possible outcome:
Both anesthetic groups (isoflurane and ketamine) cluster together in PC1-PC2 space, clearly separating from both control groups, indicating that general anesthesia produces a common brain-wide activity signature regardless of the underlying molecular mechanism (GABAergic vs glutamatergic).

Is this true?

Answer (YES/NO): NO